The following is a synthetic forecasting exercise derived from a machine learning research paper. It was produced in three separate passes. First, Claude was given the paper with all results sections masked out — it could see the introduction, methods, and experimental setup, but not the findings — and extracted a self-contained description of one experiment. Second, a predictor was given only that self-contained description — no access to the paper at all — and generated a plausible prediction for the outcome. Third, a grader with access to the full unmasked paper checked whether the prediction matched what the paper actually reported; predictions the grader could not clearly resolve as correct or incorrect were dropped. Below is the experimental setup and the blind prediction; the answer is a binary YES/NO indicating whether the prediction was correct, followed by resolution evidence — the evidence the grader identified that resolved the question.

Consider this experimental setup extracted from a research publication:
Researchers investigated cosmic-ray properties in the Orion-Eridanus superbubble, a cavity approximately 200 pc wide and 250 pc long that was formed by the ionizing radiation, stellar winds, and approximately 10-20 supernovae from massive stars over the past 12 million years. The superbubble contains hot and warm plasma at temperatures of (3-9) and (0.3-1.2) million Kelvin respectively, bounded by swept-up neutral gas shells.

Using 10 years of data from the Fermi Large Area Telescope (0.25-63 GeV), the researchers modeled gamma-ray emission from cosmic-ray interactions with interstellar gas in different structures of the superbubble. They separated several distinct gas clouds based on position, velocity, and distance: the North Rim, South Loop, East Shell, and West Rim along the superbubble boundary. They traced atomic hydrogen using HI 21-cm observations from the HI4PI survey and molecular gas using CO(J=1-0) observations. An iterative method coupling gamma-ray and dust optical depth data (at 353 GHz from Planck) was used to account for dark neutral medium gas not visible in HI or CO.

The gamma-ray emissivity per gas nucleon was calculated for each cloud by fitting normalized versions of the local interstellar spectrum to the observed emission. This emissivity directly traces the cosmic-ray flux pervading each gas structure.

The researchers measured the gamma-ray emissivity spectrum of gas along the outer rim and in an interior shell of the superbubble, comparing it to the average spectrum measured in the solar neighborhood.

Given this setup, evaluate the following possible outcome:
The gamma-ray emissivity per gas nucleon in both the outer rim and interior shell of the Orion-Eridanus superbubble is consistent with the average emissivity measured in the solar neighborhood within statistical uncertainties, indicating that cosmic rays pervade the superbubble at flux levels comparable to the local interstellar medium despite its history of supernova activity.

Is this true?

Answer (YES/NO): YES